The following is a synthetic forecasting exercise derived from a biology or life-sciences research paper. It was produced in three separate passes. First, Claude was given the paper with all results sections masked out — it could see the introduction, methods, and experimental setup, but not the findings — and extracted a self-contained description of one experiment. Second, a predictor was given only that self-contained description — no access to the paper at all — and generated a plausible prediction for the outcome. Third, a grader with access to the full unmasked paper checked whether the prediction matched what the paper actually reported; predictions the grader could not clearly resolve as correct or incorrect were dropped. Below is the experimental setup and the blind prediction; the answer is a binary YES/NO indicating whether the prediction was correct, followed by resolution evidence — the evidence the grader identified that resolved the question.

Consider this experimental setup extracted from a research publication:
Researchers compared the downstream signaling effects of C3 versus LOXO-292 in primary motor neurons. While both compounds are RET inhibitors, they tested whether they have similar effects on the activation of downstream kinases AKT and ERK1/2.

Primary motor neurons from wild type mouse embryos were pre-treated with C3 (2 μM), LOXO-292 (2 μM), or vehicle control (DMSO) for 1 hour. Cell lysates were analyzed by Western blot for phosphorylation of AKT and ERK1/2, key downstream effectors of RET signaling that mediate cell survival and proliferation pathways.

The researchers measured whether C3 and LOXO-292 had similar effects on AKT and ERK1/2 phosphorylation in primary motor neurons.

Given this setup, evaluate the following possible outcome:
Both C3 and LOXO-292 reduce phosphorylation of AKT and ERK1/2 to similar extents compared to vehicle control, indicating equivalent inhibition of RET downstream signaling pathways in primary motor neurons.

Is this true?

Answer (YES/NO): NO